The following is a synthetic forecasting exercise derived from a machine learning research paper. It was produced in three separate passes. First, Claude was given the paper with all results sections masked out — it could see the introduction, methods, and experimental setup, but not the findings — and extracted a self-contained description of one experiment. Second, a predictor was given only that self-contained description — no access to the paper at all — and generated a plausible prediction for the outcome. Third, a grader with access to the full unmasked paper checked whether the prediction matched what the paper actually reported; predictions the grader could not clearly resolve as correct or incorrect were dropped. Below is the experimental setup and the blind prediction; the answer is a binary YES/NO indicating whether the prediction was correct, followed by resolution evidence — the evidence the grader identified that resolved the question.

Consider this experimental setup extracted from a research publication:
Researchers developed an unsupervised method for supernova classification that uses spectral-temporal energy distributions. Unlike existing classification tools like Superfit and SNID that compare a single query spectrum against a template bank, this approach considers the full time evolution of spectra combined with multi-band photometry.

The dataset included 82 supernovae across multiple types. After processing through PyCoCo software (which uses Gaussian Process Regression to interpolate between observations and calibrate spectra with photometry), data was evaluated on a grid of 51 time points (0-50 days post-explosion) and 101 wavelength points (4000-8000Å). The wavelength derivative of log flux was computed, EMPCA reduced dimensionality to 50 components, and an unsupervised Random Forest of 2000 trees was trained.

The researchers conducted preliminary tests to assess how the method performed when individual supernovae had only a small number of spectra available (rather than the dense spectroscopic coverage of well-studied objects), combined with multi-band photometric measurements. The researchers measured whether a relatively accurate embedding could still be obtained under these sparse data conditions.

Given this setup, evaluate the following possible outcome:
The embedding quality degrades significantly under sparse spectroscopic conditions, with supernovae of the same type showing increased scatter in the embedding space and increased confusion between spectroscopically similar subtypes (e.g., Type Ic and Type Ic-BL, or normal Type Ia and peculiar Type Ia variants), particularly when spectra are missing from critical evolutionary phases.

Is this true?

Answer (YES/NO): NO